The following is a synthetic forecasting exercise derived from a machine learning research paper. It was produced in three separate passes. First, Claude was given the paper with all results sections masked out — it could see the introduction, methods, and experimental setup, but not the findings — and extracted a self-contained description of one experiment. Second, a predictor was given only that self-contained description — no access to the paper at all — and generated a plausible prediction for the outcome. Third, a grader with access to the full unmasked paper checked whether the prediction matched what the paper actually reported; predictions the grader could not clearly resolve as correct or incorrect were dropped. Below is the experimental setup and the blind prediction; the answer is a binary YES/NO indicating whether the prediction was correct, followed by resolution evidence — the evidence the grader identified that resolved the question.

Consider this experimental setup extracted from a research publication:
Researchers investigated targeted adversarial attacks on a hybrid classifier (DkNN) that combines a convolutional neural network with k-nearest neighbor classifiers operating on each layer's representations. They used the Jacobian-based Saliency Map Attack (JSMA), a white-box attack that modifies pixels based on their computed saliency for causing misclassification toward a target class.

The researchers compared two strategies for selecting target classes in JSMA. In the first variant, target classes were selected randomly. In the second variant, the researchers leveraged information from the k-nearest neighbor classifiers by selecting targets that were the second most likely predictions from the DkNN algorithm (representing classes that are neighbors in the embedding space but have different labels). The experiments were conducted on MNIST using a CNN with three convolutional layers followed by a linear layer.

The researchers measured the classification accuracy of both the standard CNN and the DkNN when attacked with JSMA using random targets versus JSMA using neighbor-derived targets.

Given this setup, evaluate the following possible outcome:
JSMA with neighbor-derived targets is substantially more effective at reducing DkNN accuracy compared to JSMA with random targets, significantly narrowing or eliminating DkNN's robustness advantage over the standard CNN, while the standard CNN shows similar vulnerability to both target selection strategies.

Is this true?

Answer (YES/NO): NO